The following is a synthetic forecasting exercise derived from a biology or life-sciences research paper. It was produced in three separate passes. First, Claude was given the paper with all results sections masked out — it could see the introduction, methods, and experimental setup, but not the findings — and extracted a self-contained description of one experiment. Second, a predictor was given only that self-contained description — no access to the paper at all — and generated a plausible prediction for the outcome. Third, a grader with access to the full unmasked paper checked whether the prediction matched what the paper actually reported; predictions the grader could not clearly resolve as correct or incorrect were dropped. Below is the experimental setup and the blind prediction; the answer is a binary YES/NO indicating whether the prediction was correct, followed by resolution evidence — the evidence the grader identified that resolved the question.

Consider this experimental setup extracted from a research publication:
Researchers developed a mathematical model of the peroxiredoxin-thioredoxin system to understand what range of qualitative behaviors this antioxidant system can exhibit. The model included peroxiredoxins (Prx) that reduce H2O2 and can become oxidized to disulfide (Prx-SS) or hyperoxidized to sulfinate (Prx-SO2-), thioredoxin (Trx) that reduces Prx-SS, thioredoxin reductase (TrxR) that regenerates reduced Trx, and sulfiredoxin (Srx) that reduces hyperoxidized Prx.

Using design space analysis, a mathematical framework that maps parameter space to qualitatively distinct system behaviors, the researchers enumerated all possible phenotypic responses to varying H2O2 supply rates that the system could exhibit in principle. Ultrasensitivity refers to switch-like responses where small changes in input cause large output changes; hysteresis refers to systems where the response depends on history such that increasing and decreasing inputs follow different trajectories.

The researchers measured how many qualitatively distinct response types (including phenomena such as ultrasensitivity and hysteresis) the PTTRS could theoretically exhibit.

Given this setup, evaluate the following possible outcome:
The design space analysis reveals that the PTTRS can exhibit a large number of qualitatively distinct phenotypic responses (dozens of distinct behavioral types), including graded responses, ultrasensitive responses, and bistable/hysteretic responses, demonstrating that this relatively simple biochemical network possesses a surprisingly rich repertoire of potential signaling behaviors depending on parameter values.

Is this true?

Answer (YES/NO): NO